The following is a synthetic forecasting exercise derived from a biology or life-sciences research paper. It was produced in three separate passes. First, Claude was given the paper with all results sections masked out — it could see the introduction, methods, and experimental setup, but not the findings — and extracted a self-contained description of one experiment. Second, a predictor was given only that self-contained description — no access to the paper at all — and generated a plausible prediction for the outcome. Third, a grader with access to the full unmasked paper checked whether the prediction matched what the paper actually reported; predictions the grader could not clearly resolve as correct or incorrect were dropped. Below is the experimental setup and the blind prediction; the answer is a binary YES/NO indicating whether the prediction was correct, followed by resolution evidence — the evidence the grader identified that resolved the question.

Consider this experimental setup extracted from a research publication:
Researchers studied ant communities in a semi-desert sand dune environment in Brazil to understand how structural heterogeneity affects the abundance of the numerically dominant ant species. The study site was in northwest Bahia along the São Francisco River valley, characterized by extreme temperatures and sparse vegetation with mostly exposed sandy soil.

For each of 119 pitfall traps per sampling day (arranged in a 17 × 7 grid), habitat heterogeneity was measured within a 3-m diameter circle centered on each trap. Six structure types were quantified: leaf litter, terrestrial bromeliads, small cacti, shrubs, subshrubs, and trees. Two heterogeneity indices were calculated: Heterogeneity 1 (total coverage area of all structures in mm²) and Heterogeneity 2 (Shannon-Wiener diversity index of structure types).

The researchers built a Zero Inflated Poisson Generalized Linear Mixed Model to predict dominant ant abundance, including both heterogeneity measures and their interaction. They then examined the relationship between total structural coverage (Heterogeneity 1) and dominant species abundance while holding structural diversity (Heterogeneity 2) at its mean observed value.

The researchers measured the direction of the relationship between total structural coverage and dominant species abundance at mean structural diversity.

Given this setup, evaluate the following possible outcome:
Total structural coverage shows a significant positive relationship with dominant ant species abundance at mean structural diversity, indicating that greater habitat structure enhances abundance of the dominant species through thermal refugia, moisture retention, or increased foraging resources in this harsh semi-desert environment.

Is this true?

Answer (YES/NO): NO